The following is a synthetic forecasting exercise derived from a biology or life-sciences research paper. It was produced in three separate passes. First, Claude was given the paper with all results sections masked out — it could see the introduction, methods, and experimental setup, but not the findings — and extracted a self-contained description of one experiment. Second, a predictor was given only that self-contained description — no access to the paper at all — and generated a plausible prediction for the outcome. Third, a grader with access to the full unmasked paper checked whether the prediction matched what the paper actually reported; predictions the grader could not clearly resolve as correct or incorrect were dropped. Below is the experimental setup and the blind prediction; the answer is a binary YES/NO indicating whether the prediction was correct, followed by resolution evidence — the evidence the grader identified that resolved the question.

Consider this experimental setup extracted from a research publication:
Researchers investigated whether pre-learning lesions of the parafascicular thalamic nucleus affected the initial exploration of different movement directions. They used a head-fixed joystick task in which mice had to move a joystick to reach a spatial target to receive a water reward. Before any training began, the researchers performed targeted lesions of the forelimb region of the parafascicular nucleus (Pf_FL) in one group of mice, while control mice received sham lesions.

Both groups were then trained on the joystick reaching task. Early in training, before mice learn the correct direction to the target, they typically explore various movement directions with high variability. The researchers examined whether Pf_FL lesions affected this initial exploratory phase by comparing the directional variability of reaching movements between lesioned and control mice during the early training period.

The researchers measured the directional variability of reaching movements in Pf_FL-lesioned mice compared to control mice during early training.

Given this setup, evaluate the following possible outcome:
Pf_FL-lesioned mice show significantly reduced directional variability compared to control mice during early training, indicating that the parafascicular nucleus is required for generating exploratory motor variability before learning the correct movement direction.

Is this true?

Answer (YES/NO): NO